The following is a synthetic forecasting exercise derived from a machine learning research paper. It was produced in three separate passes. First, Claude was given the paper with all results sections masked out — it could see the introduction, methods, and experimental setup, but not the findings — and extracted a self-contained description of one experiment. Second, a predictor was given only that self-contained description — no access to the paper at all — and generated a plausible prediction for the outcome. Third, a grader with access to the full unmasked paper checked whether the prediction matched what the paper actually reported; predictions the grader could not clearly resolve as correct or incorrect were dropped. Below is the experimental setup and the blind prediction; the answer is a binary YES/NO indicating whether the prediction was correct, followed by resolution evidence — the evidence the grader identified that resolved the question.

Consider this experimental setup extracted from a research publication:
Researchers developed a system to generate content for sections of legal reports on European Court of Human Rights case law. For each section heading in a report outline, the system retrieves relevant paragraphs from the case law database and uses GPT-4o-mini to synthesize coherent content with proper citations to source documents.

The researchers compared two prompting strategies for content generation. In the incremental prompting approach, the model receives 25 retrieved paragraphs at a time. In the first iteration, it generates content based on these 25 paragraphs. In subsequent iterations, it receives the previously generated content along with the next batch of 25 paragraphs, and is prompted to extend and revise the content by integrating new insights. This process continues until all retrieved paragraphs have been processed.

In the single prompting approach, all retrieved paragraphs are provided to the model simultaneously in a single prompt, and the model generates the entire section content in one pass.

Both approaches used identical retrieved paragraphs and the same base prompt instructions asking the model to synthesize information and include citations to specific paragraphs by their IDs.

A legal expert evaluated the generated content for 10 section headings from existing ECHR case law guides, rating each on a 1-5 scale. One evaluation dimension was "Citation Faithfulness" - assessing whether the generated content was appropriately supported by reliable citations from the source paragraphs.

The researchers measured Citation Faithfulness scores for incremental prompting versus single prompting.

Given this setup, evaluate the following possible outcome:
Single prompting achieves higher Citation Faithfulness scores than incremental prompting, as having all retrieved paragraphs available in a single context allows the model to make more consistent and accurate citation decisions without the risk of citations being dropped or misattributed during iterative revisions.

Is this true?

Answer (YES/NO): NO